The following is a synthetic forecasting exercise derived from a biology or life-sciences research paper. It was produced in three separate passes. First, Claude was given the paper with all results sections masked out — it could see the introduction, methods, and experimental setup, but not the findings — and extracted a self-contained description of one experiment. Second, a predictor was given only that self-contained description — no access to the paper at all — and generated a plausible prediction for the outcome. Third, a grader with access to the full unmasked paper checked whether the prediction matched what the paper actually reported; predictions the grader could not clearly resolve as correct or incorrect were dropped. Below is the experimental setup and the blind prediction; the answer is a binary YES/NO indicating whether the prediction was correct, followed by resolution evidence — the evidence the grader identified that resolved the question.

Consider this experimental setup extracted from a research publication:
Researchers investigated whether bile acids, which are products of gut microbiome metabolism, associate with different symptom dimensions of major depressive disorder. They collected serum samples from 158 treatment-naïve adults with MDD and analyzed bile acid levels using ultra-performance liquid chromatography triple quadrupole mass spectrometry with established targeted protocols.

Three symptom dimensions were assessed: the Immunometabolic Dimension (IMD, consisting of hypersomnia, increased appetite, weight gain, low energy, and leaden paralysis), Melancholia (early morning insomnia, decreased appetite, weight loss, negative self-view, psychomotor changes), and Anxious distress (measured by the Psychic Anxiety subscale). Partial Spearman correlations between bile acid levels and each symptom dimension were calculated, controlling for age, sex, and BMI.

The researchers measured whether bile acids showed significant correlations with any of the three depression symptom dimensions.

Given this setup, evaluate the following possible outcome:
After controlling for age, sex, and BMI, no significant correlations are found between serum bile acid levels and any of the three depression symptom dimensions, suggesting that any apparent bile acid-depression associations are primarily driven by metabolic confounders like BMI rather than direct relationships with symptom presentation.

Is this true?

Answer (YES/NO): NO